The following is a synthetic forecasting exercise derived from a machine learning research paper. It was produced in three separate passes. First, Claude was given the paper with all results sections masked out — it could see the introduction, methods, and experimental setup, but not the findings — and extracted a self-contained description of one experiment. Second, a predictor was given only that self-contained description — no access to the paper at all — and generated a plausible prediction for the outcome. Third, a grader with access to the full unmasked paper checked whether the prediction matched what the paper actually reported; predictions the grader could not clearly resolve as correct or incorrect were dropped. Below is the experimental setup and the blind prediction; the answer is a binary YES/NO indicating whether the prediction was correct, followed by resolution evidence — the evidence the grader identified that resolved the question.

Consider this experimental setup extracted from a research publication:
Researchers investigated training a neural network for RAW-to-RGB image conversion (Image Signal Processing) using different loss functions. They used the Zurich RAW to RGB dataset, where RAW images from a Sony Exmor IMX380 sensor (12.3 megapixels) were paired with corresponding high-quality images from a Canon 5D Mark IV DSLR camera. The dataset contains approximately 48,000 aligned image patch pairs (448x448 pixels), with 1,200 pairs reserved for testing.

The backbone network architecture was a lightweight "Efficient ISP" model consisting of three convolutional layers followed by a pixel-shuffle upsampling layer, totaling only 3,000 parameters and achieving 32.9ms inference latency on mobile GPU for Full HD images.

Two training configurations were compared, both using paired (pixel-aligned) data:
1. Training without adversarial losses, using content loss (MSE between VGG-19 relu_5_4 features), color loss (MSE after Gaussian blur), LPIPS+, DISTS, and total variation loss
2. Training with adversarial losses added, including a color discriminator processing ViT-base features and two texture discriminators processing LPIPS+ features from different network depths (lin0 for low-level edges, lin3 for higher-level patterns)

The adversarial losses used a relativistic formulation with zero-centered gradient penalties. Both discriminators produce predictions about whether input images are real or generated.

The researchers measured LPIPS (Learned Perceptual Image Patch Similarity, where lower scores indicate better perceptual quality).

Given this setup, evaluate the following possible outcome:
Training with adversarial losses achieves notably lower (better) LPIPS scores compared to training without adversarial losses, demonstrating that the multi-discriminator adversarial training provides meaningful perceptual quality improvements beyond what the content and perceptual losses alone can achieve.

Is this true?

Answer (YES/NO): YES